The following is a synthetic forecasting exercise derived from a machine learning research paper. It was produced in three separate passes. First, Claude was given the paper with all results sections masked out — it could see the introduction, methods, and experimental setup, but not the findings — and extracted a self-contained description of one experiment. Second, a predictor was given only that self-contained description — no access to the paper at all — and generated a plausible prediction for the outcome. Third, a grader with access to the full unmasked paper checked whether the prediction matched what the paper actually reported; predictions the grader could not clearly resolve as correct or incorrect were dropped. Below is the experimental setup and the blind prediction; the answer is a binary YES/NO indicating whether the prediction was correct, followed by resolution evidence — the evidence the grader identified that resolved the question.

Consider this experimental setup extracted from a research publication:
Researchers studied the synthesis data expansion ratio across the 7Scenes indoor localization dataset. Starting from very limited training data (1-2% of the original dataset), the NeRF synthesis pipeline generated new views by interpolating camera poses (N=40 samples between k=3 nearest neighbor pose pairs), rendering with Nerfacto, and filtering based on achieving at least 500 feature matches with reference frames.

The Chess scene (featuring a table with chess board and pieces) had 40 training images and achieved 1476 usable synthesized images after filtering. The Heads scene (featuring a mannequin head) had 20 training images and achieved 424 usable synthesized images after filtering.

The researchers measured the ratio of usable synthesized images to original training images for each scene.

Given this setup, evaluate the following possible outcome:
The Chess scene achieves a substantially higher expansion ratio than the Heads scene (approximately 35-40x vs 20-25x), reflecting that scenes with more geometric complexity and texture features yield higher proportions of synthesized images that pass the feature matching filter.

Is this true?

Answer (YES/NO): YES